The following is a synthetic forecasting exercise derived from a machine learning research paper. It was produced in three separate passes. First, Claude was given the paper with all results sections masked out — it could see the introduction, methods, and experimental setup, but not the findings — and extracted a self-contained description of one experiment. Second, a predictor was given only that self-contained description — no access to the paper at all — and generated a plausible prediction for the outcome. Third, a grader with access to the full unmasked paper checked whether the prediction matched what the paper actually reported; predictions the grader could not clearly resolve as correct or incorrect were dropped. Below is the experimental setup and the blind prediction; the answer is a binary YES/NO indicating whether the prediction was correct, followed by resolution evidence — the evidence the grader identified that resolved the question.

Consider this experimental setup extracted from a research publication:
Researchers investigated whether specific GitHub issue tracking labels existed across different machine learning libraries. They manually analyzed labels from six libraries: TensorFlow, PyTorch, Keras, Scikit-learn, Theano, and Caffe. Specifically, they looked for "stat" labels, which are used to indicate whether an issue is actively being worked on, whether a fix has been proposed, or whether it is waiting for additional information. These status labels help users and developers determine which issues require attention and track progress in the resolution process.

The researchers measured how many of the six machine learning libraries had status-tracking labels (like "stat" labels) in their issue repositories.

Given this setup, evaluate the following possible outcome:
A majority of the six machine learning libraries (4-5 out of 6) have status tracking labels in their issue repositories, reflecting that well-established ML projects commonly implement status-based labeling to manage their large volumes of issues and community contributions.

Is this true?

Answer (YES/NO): NO